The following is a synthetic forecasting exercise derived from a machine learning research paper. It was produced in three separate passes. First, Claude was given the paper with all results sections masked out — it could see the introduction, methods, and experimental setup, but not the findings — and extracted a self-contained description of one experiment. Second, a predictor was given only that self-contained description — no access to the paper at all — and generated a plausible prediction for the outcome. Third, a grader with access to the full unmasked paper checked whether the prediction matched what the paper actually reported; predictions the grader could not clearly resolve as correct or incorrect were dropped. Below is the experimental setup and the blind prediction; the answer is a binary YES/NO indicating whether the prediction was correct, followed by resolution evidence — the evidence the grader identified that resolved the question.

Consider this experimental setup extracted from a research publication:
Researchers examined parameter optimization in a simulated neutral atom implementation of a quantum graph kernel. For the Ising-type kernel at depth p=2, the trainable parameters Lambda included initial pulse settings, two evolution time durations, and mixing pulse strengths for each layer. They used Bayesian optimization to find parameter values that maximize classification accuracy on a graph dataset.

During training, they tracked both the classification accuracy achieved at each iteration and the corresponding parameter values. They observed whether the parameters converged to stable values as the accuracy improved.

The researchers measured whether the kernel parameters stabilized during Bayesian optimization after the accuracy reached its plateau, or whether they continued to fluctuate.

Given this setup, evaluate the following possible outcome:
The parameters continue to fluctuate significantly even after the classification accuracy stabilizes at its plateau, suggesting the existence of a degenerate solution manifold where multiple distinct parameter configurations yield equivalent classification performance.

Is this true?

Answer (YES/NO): NO